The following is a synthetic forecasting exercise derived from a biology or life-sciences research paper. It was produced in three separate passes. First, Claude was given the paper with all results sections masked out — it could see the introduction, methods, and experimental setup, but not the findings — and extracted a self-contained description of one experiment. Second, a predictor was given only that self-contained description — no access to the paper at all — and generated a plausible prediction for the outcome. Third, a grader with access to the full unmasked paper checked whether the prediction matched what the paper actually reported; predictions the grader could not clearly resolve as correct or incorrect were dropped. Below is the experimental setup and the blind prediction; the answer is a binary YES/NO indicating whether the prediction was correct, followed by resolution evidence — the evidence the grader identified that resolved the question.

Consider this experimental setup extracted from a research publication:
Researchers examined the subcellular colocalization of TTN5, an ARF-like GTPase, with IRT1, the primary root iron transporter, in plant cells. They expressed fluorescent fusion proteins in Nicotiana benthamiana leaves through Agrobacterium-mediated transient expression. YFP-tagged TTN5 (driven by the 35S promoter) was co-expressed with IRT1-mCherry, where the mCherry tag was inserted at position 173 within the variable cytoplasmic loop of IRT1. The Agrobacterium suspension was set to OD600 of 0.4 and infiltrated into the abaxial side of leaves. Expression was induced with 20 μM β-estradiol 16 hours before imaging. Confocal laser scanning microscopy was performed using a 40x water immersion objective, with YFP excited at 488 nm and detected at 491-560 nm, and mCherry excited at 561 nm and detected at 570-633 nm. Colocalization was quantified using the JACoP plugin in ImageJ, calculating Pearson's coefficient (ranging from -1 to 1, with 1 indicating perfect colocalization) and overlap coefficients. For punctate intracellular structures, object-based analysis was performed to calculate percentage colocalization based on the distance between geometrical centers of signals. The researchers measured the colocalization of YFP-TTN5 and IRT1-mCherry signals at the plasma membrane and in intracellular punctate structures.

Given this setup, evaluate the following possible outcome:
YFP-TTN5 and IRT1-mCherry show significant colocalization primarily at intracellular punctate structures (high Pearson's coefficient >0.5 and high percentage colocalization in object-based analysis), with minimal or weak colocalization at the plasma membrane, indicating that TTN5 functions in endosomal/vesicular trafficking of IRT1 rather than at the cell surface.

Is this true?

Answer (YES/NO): NO